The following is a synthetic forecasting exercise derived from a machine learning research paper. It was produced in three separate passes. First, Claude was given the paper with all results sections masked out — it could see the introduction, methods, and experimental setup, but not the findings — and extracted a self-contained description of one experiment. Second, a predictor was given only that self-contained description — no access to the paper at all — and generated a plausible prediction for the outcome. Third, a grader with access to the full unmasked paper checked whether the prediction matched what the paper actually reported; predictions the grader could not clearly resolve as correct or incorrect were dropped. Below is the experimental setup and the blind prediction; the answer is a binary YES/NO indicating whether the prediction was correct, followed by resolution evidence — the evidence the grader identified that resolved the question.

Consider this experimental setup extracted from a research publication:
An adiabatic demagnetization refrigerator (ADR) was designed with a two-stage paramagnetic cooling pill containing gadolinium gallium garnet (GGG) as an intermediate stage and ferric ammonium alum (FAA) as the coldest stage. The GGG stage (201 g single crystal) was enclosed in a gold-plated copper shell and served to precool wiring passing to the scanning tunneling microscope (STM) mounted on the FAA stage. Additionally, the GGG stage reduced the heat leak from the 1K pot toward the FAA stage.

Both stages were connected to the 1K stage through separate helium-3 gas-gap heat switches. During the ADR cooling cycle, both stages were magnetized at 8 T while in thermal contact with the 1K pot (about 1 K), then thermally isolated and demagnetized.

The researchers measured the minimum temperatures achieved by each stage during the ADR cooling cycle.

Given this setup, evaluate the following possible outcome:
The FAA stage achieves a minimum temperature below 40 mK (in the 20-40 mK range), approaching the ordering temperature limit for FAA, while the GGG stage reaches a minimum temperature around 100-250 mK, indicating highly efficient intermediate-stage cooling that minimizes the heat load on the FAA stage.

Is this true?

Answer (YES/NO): NO